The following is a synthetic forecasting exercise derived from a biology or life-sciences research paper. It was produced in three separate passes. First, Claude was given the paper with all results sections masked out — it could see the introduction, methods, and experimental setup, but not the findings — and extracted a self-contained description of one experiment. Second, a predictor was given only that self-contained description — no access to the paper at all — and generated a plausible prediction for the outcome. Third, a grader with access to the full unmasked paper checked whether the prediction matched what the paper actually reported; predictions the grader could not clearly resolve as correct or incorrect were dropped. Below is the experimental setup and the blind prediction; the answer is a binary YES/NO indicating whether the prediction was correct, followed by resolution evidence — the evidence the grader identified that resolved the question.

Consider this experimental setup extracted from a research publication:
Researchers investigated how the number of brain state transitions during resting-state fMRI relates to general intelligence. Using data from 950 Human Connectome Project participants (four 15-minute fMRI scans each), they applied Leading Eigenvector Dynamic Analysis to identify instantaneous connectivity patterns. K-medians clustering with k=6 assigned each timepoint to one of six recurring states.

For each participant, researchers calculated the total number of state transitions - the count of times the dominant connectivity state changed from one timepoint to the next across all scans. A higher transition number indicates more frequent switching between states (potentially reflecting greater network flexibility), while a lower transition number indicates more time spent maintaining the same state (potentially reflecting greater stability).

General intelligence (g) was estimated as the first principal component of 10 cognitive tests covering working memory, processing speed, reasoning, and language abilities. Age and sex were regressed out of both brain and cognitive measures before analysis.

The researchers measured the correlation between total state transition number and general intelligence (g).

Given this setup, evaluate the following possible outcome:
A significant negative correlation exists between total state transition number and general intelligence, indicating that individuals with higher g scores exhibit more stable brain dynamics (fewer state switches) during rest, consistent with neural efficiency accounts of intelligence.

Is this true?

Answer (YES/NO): NO